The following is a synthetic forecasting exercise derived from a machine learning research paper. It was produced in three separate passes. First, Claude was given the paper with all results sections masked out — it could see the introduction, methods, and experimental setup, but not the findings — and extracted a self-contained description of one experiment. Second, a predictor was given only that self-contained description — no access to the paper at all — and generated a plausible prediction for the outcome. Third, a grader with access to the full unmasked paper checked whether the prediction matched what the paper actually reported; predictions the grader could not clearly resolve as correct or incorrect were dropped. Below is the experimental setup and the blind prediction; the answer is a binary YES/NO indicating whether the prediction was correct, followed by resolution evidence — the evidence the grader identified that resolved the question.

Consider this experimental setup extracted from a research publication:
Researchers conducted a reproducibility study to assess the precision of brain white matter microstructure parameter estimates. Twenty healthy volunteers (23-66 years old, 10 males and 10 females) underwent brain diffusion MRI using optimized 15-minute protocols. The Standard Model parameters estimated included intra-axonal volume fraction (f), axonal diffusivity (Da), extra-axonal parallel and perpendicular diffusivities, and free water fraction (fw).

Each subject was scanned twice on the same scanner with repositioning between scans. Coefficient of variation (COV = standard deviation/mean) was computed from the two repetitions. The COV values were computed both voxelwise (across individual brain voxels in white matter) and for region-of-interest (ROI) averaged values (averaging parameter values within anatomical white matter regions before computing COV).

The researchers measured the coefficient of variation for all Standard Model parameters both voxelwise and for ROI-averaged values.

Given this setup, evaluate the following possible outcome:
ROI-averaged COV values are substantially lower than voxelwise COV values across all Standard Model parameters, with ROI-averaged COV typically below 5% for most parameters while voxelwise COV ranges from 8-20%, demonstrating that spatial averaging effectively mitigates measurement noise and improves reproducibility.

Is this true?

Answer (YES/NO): NO